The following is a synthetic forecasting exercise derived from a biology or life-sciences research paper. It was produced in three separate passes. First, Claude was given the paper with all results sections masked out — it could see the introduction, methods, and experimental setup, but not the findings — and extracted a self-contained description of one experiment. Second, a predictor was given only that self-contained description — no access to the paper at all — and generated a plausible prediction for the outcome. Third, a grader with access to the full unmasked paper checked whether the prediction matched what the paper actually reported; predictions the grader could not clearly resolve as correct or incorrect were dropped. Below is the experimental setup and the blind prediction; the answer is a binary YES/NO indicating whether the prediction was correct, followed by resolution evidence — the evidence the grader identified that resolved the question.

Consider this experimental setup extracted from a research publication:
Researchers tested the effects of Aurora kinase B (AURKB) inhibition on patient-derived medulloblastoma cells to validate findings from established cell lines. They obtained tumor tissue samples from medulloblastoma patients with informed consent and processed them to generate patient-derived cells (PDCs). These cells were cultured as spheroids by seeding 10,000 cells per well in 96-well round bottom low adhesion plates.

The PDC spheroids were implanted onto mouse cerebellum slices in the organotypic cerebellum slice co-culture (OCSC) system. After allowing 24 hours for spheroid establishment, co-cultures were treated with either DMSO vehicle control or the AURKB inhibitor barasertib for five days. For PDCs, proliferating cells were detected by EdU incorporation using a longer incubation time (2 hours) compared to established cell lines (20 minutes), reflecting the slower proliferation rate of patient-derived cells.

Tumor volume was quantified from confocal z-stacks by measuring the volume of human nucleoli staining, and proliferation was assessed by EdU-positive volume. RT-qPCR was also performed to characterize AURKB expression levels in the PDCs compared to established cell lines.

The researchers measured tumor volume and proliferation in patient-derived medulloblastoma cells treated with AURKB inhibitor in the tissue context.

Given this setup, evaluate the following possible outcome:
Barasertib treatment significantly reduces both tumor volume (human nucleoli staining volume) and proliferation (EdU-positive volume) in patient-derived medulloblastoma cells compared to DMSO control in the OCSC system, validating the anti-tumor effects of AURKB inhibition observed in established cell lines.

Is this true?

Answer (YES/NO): YES